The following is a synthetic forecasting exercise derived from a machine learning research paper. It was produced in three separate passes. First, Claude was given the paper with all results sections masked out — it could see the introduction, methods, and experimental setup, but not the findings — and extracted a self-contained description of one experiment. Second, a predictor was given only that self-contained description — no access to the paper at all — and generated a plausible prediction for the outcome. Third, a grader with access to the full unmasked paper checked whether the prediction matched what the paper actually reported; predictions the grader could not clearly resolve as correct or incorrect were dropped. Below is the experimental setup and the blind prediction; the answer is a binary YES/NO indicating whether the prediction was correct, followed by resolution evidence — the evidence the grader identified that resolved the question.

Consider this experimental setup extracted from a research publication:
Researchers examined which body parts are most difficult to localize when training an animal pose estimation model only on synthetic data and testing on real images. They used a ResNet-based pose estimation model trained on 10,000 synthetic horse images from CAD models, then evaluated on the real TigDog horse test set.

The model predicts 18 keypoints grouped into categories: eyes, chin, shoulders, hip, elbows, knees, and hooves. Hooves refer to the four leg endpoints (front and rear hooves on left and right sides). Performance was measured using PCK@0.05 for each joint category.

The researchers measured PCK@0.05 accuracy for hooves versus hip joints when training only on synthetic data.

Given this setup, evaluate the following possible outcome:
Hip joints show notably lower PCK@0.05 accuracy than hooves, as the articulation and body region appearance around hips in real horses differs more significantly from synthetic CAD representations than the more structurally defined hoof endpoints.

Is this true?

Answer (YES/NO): NO